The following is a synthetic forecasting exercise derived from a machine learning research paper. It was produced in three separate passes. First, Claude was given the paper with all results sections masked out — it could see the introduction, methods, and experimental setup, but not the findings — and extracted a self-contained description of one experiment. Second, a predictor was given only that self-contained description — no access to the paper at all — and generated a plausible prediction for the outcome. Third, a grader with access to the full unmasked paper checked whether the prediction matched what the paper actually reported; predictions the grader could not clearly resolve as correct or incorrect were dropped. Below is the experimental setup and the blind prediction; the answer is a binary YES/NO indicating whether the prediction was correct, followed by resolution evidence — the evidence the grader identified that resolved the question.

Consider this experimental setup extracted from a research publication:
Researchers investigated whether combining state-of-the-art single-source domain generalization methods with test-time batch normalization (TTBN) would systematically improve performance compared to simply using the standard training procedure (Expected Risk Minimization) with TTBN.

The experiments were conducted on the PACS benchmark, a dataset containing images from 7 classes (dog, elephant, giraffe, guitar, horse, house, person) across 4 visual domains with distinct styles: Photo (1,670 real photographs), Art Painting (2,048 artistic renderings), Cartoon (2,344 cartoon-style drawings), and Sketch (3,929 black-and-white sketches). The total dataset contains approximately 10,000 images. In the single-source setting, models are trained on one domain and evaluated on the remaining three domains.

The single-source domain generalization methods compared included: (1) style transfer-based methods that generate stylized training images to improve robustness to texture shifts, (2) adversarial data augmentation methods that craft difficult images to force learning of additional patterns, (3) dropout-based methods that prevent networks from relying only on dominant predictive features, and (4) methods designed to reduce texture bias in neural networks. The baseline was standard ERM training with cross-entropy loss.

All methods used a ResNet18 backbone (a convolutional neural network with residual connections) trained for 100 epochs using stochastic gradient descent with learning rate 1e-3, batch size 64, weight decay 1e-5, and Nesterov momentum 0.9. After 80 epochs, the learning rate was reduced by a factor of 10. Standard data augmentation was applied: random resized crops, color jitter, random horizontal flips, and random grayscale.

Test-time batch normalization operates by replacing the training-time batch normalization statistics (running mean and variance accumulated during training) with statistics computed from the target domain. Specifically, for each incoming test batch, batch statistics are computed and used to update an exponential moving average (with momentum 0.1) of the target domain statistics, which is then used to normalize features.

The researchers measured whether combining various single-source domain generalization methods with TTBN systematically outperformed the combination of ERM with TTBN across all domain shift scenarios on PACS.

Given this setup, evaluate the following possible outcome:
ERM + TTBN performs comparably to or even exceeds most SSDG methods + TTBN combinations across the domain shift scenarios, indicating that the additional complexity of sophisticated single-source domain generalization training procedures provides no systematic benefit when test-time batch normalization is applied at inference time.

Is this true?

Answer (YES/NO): YES